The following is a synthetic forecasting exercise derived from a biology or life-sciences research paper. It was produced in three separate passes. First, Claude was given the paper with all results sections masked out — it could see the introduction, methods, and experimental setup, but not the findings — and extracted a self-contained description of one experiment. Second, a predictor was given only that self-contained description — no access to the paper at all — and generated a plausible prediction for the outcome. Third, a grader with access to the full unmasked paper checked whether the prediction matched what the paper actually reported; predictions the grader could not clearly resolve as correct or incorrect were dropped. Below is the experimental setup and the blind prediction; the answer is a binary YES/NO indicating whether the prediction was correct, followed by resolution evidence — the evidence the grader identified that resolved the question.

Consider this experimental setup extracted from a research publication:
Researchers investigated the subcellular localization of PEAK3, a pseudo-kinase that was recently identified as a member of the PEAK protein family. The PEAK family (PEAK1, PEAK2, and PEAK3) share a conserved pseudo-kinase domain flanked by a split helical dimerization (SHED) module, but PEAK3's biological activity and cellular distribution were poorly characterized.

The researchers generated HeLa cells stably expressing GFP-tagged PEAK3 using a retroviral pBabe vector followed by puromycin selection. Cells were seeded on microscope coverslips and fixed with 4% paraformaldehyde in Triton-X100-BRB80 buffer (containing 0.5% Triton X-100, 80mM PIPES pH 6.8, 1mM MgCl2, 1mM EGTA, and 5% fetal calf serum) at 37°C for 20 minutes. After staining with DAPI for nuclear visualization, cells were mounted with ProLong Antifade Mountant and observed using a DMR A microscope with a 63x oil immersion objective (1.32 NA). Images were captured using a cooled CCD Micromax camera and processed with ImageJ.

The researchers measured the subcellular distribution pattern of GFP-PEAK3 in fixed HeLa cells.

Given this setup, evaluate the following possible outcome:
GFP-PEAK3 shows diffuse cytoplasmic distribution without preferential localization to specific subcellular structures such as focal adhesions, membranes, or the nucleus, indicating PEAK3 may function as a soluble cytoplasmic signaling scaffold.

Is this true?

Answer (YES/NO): NO